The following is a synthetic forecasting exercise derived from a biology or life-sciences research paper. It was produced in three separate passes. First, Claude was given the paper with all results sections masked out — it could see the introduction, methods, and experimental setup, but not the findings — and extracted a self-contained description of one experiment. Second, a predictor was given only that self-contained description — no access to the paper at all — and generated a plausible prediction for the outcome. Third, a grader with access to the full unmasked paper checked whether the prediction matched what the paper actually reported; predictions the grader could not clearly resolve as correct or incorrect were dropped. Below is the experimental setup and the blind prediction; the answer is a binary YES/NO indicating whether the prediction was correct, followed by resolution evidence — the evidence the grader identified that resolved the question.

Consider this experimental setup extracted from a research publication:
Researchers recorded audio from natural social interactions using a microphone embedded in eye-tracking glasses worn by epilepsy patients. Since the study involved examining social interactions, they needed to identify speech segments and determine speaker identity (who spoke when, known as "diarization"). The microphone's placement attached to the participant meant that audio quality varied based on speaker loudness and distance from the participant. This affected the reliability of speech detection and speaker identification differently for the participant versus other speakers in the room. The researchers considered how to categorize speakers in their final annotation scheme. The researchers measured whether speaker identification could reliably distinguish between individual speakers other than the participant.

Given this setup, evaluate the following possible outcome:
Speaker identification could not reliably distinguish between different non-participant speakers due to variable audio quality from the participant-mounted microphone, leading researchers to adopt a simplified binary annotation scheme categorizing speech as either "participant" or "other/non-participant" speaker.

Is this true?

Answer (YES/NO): YES